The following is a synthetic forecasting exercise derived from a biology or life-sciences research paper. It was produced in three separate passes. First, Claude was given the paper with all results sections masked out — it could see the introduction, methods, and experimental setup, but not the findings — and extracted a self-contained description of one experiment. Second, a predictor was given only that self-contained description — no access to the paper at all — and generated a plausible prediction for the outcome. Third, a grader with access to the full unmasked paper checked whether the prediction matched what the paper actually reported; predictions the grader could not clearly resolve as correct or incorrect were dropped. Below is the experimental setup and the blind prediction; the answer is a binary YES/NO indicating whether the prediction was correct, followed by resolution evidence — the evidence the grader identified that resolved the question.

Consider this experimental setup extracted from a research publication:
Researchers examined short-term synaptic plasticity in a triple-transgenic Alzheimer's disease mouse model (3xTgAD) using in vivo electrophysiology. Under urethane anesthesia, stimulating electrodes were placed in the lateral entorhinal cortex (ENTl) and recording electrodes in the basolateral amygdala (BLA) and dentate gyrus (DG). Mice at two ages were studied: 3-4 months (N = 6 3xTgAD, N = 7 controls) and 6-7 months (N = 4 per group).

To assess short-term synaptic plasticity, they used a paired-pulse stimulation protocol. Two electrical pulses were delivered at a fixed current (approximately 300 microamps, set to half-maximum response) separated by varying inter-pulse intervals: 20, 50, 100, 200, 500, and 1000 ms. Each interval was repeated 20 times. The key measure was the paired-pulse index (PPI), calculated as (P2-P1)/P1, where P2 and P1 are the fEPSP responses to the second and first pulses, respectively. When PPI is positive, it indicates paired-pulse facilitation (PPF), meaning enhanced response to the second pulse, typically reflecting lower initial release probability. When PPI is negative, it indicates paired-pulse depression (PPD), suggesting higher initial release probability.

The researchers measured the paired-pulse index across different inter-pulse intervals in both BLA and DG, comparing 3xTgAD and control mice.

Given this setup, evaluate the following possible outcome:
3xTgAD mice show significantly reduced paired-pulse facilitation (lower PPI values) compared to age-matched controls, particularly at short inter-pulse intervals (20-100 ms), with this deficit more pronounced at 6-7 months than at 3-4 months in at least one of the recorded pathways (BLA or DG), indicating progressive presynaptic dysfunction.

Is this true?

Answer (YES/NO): NO